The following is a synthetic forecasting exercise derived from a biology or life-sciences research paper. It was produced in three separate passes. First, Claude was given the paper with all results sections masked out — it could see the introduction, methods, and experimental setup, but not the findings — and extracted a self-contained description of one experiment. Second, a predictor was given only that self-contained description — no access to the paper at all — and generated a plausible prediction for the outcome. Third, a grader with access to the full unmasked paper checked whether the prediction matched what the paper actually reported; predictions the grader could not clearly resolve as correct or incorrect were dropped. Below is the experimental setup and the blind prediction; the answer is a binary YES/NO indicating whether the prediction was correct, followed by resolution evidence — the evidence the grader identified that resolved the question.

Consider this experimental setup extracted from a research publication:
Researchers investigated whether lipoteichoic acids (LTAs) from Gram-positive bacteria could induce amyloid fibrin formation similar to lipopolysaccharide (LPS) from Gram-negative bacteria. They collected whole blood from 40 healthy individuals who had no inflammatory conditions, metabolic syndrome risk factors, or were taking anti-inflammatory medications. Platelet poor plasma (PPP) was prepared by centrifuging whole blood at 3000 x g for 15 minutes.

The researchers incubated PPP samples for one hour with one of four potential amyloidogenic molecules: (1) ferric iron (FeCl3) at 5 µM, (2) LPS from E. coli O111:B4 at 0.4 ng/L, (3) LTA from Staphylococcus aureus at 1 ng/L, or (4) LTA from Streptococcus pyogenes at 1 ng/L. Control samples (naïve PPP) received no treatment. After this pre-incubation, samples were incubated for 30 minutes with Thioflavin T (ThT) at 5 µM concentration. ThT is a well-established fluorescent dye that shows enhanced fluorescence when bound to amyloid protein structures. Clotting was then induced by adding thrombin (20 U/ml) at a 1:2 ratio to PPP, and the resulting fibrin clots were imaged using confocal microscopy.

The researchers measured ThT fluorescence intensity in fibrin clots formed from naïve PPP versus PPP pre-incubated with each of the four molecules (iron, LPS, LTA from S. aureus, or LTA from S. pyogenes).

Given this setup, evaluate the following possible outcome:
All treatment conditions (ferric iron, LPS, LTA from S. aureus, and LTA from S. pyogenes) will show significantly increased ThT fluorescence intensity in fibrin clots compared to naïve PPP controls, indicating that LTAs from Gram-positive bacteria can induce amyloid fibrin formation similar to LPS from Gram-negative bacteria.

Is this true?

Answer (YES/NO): YES